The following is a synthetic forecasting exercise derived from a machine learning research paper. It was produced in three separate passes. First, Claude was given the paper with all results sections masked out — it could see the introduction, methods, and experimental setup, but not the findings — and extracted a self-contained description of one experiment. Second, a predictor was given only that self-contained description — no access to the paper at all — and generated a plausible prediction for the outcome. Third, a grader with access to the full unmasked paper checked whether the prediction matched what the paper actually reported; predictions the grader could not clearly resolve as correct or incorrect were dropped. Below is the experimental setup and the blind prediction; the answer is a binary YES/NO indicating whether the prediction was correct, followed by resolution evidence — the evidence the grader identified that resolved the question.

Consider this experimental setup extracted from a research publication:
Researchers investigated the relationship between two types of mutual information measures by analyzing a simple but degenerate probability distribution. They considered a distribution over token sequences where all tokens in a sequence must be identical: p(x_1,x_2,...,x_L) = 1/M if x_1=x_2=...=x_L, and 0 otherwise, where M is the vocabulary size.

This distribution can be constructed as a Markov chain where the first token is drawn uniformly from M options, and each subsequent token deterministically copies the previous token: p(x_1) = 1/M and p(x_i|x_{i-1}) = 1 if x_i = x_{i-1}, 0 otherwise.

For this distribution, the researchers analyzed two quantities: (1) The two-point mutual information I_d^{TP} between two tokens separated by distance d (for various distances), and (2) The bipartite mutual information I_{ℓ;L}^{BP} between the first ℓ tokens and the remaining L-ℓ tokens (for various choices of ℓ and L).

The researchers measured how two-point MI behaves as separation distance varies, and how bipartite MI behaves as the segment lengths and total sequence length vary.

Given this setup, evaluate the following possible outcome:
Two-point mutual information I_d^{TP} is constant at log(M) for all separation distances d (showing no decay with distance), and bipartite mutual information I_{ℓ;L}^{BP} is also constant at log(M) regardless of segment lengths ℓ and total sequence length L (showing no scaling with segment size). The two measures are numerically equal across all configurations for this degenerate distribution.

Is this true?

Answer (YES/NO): YES